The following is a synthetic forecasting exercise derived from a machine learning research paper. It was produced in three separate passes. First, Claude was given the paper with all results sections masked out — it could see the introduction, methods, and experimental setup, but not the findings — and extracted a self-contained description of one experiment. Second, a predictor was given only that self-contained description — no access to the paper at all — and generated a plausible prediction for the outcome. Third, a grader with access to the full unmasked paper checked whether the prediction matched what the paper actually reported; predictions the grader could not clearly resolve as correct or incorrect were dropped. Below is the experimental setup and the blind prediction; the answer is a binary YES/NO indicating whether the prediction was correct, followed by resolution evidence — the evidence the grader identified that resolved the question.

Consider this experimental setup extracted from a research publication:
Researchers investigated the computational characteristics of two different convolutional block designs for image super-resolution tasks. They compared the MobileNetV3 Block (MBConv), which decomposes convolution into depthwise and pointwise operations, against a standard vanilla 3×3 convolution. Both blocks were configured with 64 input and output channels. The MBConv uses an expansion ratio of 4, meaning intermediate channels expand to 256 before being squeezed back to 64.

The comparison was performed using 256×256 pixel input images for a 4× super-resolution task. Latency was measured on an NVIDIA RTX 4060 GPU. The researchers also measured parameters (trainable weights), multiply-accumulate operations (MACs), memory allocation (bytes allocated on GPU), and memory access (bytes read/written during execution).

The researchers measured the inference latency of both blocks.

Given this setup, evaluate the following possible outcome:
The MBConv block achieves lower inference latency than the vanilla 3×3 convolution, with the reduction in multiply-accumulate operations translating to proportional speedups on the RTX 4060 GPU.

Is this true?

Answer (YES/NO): NO